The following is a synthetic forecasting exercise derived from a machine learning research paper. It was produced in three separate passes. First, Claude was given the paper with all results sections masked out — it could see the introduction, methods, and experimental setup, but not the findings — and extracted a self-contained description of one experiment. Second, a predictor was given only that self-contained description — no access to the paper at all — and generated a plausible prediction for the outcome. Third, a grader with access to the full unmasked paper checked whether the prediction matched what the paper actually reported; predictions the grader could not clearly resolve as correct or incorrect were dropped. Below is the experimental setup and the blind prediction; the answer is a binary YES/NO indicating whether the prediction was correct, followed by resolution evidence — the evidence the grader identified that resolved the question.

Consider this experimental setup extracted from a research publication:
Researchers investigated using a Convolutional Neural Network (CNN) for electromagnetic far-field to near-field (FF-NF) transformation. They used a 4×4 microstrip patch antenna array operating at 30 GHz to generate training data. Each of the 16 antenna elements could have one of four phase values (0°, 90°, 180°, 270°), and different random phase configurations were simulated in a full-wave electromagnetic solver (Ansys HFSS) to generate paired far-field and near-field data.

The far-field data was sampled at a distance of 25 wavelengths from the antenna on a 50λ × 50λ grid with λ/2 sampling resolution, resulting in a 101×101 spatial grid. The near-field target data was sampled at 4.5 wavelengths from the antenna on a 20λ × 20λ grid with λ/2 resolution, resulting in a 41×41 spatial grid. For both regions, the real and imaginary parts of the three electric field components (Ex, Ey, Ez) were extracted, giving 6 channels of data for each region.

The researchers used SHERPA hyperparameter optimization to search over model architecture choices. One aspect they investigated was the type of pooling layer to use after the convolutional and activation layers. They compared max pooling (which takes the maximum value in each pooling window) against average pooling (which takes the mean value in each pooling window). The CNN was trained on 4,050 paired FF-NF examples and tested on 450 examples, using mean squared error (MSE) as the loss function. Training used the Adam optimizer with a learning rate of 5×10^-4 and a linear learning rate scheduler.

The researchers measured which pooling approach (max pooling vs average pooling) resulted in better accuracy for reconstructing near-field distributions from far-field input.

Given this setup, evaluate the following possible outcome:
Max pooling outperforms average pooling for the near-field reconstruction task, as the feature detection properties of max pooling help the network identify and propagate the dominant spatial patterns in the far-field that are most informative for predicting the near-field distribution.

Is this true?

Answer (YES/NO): NO